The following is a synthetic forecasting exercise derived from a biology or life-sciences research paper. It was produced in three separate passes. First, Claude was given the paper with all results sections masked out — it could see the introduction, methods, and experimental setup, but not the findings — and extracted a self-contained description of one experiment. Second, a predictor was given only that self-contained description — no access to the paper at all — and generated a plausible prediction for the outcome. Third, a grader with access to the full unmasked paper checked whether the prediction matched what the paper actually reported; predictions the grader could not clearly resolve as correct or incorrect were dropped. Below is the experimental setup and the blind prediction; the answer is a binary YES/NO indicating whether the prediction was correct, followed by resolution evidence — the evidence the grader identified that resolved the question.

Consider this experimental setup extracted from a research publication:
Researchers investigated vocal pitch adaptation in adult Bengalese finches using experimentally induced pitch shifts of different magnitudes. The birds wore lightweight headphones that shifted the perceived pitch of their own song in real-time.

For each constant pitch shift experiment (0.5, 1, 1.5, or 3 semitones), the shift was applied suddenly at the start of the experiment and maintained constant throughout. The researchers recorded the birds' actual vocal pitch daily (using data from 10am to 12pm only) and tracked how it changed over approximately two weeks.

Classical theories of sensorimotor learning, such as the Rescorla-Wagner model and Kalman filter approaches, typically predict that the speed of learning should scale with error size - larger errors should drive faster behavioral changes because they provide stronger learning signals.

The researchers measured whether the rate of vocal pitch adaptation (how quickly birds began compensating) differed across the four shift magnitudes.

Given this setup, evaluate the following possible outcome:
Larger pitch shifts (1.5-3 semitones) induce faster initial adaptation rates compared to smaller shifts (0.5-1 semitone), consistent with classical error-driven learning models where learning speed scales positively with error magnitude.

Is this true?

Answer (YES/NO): NO